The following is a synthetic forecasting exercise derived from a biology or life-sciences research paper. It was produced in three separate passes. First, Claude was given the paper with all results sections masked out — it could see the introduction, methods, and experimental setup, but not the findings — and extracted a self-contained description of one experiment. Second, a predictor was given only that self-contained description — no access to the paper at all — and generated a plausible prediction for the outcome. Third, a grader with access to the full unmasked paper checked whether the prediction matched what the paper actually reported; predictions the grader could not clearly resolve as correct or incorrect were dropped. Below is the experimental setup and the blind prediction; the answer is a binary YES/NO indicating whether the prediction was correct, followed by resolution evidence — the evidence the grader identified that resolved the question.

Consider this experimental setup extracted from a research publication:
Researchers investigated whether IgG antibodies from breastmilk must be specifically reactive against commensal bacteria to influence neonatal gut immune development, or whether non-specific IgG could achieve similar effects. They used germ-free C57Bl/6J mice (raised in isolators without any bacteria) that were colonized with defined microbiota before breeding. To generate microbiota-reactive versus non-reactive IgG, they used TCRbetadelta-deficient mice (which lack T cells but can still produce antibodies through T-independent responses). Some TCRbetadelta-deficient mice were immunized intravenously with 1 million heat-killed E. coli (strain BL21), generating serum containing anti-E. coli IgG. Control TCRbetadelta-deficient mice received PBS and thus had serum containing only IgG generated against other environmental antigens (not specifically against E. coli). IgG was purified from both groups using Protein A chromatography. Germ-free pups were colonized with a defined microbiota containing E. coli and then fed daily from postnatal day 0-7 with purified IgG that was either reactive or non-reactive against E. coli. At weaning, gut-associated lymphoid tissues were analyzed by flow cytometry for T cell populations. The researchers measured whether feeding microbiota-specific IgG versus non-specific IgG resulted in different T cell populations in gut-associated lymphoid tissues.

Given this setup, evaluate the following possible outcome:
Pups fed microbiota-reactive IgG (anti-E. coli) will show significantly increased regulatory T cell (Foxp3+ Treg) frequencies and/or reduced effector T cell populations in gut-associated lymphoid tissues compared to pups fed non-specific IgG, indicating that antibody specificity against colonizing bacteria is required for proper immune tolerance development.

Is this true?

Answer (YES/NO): NO